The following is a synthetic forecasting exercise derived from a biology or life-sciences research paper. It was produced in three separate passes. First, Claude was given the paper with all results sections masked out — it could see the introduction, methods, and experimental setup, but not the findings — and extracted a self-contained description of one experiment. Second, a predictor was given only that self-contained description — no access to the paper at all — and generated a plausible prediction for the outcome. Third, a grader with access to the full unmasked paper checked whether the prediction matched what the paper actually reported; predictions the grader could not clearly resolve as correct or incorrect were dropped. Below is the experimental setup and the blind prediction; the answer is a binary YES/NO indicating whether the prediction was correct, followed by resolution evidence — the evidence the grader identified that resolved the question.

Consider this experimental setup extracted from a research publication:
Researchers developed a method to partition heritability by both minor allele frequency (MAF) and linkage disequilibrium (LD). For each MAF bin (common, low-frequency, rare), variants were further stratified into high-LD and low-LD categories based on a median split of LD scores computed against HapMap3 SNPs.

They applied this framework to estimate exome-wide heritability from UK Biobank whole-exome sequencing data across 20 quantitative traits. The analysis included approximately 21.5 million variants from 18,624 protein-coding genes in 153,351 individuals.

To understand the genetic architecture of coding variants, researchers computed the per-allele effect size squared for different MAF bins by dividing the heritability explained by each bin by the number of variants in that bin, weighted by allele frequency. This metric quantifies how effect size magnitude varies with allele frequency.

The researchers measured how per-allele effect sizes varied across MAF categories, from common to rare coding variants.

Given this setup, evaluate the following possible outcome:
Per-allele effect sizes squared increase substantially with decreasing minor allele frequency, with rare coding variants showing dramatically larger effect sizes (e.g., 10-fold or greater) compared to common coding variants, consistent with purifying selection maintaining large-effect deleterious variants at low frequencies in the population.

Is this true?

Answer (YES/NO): YES